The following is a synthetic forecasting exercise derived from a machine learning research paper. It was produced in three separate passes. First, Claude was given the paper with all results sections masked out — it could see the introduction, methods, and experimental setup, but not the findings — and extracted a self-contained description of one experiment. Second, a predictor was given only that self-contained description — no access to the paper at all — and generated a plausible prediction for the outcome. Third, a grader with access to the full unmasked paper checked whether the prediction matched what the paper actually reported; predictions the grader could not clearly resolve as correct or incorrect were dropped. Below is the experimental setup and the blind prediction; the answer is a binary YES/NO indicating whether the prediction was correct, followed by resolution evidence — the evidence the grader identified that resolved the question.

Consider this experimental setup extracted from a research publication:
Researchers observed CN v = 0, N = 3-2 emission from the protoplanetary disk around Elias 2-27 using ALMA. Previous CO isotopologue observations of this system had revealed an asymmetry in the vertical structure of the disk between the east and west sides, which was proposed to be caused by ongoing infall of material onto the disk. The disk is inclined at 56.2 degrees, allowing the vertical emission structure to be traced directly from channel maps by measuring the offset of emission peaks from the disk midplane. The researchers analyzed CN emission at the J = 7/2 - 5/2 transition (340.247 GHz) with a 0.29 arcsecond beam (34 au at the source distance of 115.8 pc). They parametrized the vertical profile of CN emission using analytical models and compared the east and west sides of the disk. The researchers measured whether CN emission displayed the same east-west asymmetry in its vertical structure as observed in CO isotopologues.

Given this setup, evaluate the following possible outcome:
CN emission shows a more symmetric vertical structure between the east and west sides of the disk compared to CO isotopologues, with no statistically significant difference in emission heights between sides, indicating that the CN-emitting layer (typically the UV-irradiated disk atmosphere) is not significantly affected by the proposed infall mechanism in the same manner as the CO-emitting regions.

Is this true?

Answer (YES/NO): YES